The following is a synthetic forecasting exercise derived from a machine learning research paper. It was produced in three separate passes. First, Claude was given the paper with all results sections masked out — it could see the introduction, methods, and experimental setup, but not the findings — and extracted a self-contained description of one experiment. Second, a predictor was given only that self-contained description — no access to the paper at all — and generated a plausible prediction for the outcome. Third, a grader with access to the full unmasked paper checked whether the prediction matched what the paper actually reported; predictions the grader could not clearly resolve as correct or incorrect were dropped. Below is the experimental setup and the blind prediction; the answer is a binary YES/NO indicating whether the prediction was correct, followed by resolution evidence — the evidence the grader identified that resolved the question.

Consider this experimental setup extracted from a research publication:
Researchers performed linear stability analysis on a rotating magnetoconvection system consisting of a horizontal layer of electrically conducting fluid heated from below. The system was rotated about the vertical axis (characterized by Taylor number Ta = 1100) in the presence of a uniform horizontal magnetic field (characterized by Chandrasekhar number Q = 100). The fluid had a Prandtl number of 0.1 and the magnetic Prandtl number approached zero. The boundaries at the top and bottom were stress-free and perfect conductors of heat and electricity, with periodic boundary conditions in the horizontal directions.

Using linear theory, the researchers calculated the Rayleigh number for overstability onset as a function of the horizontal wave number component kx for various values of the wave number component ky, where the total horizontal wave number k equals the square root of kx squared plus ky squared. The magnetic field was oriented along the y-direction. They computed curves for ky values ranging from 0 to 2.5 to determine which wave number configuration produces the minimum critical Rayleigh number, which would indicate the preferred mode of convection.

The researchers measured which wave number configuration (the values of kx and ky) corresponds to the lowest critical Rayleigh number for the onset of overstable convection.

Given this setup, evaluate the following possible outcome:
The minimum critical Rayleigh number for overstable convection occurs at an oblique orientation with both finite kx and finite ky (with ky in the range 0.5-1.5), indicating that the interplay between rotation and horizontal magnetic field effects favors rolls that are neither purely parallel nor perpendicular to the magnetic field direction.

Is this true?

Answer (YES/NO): NO